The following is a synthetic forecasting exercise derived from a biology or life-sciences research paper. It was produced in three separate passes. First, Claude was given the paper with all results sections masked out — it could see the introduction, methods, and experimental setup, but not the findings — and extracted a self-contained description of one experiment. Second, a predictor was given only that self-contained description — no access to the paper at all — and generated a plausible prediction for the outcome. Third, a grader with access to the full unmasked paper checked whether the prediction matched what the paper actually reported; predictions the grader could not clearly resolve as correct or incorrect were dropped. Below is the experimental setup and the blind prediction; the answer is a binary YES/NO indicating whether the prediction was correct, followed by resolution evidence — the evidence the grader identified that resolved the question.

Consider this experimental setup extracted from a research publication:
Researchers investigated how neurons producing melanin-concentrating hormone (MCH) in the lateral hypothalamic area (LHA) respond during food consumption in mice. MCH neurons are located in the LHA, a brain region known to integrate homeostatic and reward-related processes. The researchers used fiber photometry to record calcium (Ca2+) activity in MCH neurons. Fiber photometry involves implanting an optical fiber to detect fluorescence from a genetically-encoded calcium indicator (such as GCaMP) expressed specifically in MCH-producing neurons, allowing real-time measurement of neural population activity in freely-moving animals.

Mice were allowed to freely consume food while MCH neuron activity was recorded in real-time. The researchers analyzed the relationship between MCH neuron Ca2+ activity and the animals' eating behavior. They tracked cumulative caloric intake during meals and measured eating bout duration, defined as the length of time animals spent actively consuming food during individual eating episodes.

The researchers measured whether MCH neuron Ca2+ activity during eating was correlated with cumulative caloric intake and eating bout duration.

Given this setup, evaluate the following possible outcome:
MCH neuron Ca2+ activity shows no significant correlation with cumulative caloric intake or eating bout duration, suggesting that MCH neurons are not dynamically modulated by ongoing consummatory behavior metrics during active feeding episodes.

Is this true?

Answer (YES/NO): NO